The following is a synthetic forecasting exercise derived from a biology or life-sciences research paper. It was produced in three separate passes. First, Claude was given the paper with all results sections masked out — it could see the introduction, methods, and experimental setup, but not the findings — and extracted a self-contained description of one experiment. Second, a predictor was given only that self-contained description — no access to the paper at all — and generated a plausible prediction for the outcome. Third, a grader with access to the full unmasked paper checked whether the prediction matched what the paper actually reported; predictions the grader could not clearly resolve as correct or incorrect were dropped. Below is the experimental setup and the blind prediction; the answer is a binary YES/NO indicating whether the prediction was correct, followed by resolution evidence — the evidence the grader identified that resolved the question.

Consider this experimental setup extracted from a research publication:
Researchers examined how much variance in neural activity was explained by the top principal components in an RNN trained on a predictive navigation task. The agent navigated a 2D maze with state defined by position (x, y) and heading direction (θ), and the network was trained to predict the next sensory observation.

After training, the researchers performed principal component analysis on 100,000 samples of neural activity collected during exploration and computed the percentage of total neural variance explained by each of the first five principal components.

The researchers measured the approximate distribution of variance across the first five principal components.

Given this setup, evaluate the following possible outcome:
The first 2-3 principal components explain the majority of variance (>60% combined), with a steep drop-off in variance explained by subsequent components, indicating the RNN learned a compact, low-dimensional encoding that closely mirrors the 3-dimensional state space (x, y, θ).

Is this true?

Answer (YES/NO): NO